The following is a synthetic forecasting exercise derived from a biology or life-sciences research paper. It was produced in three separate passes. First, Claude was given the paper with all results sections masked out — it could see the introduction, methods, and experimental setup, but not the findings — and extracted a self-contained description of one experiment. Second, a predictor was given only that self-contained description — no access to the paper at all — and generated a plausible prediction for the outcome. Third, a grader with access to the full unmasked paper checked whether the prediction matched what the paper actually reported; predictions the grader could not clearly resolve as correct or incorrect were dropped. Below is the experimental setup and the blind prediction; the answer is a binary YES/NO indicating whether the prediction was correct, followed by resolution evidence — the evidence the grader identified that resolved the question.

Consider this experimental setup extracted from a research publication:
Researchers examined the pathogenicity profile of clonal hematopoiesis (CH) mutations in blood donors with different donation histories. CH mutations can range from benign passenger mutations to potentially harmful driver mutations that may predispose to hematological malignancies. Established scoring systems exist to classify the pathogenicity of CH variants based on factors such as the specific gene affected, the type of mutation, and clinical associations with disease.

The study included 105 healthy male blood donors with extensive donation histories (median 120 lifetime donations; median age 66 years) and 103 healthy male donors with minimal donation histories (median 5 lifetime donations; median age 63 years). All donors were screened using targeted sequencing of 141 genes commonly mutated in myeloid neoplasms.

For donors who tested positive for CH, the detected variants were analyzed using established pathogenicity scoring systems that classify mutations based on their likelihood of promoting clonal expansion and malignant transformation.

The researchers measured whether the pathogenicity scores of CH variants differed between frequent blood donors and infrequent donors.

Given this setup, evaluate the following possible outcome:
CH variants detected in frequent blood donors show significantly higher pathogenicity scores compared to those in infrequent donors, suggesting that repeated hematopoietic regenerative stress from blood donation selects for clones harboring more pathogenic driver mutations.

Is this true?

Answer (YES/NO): NO